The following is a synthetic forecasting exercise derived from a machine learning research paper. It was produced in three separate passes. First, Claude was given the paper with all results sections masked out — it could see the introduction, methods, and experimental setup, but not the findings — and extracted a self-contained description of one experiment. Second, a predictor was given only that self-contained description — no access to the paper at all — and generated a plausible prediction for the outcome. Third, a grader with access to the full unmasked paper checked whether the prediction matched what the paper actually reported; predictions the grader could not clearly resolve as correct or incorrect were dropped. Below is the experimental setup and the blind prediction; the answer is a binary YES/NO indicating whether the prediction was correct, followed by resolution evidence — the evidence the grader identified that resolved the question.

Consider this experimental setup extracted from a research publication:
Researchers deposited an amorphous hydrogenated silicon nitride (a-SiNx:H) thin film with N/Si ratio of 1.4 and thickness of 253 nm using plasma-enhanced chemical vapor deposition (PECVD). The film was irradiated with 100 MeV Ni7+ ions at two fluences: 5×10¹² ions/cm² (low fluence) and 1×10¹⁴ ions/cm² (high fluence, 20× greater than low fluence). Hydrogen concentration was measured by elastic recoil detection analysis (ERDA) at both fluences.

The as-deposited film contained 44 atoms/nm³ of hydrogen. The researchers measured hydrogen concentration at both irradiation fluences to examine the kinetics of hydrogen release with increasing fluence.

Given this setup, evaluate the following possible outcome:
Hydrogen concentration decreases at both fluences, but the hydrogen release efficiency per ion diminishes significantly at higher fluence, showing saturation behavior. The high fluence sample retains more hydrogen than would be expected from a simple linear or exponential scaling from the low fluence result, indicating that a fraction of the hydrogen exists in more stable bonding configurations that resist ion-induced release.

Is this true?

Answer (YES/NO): YES